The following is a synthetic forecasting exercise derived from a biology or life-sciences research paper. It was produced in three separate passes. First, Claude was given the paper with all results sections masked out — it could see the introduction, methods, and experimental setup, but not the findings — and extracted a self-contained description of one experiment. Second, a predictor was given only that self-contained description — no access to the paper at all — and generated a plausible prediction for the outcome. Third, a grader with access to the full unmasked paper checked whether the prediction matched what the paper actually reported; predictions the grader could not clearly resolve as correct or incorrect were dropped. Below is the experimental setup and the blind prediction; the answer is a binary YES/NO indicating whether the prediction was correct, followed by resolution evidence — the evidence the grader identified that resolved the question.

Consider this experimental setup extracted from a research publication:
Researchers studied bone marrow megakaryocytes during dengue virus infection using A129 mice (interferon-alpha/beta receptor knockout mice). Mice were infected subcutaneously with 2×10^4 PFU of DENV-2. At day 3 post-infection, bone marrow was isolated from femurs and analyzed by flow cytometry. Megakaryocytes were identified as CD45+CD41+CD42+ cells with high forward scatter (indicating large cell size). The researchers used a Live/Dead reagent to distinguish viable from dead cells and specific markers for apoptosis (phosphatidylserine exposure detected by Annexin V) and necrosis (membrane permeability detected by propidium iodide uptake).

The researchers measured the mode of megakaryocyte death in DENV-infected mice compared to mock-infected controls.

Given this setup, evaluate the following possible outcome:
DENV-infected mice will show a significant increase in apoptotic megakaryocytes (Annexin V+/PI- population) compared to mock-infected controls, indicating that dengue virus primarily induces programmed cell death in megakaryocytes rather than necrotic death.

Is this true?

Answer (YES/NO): NO